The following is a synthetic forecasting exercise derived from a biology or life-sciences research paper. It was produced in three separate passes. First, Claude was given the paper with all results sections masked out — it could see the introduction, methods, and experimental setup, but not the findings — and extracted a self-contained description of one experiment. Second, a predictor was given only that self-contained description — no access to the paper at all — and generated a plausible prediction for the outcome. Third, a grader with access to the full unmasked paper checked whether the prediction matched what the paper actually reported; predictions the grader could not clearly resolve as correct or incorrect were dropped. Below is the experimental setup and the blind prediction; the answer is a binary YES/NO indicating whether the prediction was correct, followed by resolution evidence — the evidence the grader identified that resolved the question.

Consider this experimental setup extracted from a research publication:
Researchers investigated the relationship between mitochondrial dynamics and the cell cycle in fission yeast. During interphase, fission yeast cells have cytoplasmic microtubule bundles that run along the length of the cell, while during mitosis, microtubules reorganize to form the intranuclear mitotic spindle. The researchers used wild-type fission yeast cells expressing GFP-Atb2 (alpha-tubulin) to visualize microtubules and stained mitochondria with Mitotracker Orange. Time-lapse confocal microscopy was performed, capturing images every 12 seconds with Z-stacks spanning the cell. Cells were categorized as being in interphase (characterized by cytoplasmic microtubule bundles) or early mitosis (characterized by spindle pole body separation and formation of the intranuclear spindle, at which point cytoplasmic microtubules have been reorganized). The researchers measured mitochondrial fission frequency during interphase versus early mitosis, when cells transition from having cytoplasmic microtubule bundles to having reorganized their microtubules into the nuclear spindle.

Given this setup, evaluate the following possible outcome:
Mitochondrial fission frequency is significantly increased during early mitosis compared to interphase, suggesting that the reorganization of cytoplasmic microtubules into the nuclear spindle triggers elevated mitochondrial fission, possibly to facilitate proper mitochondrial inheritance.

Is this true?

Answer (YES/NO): YES